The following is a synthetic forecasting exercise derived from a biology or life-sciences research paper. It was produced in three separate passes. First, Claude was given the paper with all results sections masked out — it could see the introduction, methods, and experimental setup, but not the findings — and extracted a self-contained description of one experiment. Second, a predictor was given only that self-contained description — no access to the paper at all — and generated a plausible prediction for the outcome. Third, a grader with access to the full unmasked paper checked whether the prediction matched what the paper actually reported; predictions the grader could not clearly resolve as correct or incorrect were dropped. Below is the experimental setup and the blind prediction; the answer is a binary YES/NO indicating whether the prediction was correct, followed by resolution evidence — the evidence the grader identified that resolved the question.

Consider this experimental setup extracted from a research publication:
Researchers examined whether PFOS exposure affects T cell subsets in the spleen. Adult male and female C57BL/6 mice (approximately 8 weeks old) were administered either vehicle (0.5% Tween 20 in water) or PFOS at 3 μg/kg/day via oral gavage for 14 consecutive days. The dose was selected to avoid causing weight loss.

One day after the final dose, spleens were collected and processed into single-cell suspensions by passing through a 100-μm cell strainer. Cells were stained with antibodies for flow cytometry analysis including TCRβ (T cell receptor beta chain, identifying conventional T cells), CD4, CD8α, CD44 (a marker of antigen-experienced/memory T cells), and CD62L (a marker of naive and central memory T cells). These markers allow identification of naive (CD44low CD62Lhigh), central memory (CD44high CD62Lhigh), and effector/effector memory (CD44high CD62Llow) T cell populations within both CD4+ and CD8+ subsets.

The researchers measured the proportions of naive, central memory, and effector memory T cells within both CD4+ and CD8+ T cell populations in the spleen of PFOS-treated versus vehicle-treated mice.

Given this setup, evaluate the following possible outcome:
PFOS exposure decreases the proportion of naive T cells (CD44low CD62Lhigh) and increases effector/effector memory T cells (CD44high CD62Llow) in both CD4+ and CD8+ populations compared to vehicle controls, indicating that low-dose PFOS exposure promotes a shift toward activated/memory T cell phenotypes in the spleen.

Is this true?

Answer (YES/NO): NO